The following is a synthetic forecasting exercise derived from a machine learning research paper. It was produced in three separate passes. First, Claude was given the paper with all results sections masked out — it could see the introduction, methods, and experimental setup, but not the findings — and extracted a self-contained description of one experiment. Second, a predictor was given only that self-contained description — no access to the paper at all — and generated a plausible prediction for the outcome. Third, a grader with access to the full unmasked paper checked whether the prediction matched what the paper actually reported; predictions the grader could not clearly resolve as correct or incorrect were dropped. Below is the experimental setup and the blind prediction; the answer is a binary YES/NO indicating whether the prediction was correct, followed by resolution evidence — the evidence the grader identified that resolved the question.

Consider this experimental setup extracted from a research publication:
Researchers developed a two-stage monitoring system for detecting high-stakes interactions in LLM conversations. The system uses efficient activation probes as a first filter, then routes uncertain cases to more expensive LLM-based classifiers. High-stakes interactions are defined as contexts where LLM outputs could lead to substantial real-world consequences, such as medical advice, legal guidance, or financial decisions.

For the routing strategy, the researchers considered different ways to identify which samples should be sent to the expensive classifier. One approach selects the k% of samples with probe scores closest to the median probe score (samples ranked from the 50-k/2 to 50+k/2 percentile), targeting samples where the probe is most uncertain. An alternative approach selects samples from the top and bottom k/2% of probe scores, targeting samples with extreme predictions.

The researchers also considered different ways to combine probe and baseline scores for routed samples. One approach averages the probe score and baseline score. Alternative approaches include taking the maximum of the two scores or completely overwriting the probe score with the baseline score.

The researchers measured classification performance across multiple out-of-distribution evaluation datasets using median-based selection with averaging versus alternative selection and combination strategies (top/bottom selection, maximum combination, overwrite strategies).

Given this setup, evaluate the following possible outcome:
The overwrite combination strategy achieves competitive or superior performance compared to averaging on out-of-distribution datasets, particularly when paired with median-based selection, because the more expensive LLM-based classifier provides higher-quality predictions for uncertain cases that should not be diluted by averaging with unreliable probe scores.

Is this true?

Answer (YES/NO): NO